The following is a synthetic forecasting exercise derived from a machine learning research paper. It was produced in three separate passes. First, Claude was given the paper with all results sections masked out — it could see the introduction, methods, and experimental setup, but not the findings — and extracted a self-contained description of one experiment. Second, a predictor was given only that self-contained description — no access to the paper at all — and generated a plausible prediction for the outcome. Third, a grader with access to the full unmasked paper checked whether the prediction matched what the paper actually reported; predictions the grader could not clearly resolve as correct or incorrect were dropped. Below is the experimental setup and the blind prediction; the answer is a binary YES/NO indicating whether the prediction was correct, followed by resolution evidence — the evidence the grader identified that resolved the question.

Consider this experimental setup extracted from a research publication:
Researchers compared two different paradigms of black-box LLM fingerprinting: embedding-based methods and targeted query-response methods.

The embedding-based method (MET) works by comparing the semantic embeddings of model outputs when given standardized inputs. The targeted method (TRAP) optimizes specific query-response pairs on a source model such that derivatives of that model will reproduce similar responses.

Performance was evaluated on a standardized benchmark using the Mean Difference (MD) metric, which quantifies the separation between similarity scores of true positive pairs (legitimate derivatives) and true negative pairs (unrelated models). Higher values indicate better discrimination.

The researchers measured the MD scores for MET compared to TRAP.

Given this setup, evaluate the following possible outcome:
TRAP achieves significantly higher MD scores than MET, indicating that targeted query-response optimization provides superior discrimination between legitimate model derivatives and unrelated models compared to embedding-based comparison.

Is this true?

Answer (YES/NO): NO